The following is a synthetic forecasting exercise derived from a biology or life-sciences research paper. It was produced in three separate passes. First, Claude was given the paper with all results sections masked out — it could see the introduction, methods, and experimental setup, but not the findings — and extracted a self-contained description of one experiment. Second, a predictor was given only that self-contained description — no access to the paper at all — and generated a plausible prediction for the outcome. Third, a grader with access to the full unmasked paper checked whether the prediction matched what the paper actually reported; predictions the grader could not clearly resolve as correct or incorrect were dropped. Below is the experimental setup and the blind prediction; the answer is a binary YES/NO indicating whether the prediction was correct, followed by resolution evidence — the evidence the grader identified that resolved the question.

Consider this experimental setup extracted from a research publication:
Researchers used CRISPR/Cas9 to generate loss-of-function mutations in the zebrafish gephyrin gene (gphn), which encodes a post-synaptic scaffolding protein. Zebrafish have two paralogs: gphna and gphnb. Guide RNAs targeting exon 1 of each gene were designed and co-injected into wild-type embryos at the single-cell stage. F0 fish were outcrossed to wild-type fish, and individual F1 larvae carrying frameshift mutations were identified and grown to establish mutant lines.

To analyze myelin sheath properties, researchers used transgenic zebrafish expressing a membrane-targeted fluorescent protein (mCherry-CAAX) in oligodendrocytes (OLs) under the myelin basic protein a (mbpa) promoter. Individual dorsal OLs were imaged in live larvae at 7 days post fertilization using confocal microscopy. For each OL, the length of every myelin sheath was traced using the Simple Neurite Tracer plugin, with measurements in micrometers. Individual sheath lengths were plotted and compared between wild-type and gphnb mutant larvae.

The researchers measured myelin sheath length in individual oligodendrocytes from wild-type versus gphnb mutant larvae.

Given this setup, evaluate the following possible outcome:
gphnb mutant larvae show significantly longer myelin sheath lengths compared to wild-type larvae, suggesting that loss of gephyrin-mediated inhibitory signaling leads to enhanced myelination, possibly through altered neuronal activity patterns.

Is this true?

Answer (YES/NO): YES